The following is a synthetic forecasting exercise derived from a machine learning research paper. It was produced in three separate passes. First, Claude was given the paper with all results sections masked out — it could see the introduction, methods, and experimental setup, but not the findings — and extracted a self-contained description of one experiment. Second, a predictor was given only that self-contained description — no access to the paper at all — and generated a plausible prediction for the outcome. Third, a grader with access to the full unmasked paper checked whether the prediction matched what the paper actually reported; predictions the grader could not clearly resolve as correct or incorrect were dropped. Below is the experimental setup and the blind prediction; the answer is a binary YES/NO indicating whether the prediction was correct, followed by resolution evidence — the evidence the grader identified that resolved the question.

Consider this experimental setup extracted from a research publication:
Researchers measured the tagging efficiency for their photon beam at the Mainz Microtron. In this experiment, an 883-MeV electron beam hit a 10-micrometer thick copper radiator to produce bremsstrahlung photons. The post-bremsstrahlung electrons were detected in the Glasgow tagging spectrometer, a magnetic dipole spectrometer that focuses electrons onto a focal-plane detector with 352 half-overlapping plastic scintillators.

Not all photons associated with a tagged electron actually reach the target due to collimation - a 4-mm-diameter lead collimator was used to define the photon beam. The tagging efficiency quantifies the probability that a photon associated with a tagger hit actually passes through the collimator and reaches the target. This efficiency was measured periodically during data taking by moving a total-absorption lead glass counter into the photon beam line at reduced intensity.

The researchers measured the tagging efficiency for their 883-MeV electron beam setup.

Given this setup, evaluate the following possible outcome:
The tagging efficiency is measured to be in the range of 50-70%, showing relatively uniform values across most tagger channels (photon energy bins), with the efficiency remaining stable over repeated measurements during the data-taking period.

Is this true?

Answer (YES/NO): NO